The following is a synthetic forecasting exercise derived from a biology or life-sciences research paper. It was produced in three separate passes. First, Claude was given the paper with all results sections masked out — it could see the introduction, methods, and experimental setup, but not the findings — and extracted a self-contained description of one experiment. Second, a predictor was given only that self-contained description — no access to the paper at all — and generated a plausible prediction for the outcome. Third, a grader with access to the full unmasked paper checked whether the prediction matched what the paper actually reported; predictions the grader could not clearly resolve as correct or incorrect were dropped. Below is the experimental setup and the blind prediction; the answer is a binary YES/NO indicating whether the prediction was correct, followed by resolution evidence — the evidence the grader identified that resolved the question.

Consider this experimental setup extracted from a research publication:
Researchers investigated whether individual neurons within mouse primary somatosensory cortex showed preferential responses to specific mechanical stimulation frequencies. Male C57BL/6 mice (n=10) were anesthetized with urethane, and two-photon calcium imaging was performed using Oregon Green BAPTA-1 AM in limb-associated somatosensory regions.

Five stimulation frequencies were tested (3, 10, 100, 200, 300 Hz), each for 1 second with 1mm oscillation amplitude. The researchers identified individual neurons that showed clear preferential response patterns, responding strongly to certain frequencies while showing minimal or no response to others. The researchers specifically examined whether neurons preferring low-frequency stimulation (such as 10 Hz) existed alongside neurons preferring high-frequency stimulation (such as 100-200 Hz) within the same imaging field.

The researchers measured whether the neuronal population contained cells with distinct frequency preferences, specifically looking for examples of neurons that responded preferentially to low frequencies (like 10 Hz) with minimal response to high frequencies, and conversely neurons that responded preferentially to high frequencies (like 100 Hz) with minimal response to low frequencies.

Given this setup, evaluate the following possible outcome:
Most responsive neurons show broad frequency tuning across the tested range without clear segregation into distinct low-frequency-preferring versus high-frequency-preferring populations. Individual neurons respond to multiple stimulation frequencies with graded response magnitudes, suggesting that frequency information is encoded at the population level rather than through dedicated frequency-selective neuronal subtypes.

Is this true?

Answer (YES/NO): NO